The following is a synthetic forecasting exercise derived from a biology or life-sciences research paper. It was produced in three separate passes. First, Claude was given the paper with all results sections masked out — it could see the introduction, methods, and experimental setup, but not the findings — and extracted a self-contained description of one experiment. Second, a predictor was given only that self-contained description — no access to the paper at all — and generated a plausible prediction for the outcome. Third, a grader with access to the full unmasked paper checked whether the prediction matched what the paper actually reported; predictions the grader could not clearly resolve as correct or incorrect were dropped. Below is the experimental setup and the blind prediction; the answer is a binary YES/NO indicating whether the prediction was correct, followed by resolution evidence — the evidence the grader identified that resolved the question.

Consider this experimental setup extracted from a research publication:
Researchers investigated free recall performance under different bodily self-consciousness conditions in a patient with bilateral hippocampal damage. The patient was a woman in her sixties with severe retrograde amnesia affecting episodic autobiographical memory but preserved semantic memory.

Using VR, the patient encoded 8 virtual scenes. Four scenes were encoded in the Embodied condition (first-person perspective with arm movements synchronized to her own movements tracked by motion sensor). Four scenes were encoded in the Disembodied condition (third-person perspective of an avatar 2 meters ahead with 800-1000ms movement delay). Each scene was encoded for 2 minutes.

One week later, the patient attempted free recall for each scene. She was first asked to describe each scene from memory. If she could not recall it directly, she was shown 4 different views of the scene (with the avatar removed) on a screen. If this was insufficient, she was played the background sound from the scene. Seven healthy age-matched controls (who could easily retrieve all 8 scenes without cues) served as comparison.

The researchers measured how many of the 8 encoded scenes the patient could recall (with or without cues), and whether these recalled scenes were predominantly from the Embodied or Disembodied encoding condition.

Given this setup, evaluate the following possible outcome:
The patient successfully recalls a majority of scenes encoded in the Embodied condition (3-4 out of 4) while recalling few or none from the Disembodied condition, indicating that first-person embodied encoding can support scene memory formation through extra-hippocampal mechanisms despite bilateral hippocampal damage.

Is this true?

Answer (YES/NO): NO